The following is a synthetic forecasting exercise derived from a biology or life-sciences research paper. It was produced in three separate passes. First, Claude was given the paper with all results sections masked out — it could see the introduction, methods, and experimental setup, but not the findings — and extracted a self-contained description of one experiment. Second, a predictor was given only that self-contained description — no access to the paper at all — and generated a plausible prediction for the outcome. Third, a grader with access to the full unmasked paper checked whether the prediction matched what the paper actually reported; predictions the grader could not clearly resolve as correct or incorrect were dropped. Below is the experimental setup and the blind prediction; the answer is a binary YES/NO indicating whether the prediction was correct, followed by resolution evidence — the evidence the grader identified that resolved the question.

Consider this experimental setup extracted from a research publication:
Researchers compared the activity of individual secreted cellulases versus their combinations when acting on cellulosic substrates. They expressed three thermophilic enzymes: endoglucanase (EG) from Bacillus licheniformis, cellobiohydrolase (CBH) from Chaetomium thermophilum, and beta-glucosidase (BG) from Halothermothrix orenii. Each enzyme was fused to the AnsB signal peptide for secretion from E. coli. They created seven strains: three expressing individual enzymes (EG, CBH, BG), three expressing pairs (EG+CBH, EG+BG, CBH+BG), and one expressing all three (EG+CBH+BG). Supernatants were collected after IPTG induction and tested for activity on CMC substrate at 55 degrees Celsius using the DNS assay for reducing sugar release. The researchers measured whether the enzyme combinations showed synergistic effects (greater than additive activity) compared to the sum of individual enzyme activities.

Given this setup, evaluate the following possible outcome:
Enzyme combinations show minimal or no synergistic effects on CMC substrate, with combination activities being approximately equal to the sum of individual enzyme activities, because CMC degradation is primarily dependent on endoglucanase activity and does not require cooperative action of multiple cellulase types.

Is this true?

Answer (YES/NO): NO